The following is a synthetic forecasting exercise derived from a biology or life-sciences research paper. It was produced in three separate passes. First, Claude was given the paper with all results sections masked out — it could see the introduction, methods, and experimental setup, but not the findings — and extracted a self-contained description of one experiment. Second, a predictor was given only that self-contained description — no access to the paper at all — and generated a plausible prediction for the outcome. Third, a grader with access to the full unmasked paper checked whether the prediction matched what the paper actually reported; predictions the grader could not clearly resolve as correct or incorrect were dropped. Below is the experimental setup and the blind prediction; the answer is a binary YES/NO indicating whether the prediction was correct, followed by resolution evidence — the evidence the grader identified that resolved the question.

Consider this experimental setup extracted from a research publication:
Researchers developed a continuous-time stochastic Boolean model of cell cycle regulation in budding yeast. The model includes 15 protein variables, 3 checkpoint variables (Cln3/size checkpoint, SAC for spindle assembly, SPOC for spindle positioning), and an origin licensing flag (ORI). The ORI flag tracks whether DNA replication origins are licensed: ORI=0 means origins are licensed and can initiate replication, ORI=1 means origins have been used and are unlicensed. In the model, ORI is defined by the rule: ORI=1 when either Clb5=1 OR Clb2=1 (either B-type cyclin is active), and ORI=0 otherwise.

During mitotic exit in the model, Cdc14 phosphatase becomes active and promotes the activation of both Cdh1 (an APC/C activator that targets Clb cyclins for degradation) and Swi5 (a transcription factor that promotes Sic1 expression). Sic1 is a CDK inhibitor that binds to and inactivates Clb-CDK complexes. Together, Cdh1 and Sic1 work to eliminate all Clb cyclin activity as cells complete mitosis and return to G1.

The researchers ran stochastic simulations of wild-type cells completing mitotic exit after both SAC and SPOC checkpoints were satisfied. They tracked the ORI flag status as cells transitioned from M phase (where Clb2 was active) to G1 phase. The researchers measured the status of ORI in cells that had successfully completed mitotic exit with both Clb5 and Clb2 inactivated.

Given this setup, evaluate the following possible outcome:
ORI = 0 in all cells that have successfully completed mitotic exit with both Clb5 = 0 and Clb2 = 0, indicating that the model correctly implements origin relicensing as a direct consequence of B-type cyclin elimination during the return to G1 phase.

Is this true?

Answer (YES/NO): YES